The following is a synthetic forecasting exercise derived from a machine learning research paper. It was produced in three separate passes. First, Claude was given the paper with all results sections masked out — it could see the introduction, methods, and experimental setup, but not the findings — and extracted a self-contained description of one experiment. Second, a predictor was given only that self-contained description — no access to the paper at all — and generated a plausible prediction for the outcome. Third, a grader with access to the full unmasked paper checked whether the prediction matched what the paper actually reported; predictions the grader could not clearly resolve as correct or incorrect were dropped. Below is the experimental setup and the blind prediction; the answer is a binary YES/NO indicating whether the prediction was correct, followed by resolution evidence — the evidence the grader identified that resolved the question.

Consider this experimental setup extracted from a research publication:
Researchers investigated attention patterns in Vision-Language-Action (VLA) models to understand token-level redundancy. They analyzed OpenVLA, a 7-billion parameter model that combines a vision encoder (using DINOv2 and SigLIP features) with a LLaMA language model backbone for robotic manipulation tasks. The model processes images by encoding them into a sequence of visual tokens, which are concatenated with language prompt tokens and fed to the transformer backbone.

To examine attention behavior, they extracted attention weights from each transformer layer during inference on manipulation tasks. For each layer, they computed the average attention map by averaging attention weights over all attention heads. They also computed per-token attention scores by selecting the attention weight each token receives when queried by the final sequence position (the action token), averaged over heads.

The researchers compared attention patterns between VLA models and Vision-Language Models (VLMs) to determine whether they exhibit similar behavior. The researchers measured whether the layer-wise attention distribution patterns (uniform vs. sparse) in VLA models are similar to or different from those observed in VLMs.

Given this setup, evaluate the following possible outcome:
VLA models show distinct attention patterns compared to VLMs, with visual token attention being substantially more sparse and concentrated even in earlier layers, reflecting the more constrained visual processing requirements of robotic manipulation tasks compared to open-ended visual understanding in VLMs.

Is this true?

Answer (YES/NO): NO